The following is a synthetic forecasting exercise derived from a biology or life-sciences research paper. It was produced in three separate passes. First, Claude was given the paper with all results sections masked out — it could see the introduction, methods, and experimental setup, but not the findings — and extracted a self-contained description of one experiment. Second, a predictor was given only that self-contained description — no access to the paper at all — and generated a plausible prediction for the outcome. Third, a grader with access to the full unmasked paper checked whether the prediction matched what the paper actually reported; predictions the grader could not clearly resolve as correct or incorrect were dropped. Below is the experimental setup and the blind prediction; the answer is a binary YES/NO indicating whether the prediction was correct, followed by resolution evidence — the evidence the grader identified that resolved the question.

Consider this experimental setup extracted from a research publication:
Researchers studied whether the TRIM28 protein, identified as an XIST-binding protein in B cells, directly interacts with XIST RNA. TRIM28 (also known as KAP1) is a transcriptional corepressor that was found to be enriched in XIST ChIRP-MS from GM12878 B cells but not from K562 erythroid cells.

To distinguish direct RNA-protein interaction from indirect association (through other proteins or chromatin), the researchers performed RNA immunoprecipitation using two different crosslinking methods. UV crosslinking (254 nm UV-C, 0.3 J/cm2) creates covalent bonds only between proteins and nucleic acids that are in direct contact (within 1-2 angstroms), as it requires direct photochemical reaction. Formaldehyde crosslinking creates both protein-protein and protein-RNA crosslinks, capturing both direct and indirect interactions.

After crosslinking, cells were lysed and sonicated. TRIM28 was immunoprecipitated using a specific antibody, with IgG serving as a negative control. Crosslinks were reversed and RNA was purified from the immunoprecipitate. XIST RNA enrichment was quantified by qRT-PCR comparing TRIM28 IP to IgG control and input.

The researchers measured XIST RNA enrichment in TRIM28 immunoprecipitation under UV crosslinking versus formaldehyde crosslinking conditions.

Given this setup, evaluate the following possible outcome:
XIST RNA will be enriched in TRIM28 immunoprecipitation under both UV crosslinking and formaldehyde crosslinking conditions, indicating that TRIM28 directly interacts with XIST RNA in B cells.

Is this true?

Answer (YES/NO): NO